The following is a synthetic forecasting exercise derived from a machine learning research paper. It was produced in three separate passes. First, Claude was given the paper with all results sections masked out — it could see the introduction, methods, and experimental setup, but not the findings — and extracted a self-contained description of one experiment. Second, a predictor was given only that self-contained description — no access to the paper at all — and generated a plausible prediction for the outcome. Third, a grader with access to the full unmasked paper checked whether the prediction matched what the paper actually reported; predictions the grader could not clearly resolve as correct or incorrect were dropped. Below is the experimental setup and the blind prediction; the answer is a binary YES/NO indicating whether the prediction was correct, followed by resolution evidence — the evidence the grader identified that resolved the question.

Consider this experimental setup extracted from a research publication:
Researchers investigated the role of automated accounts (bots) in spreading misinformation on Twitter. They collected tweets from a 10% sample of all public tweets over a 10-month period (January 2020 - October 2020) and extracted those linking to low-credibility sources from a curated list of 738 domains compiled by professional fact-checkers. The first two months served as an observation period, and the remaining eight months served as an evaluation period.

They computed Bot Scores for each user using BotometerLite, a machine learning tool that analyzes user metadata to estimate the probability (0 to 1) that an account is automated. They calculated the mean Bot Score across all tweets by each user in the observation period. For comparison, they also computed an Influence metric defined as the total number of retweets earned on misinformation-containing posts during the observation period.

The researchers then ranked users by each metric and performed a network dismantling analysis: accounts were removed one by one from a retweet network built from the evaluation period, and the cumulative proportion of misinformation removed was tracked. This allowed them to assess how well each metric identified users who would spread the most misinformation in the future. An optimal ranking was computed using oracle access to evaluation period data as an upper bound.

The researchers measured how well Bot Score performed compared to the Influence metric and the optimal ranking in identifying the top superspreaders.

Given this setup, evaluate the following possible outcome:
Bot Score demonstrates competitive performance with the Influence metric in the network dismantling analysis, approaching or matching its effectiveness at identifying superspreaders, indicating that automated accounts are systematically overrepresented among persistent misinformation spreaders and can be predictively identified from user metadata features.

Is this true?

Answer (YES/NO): NO